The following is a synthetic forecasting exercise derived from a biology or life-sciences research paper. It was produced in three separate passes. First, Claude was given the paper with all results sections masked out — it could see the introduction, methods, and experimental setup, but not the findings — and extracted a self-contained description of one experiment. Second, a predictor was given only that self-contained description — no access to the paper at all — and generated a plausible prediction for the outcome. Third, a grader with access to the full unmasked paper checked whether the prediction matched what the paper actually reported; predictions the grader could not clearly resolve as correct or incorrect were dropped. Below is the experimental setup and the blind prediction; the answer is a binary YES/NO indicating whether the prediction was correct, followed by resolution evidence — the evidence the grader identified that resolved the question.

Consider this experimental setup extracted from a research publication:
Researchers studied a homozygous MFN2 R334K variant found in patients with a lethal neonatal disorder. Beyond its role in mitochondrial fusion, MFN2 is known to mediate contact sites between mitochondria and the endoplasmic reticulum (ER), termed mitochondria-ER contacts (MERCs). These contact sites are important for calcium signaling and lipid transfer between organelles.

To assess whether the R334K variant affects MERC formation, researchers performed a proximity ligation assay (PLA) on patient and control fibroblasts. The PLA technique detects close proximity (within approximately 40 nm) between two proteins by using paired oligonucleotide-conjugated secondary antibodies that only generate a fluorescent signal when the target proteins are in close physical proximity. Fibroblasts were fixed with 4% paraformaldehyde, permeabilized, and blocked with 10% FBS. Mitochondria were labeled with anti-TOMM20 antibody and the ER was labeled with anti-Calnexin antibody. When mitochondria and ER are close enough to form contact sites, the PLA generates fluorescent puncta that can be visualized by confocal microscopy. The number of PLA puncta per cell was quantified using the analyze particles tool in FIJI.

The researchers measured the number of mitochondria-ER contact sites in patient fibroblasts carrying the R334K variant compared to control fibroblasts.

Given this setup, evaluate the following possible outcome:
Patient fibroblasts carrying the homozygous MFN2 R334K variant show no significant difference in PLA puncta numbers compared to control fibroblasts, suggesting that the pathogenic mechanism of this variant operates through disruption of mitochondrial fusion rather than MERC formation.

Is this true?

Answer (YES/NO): NO